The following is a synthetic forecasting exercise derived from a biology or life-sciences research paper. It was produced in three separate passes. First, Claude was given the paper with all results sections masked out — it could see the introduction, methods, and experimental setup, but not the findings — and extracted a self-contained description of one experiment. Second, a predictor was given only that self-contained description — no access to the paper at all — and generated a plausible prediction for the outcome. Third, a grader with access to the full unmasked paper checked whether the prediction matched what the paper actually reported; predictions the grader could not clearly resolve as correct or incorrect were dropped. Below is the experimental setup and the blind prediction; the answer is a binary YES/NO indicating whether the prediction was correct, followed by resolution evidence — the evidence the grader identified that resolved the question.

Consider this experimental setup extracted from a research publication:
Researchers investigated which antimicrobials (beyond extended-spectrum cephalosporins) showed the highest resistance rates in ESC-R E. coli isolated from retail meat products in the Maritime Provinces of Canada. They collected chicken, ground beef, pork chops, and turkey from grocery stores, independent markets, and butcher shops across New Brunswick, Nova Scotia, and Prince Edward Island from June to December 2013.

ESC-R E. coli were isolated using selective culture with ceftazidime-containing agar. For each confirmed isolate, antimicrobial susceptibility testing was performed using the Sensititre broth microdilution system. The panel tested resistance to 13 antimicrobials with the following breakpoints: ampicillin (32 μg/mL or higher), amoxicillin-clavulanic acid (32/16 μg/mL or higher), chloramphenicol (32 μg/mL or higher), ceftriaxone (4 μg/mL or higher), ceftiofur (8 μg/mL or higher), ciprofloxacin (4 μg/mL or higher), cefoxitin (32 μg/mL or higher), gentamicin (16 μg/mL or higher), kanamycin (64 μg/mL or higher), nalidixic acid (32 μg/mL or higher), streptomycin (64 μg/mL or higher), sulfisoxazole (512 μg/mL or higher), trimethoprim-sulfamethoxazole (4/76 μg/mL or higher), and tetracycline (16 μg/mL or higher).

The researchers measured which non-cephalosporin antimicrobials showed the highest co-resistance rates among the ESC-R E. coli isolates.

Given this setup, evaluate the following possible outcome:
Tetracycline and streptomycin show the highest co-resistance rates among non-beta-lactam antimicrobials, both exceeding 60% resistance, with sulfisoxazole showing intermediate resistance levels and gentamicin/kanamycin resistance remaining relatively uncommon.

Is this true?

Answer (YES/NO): NO